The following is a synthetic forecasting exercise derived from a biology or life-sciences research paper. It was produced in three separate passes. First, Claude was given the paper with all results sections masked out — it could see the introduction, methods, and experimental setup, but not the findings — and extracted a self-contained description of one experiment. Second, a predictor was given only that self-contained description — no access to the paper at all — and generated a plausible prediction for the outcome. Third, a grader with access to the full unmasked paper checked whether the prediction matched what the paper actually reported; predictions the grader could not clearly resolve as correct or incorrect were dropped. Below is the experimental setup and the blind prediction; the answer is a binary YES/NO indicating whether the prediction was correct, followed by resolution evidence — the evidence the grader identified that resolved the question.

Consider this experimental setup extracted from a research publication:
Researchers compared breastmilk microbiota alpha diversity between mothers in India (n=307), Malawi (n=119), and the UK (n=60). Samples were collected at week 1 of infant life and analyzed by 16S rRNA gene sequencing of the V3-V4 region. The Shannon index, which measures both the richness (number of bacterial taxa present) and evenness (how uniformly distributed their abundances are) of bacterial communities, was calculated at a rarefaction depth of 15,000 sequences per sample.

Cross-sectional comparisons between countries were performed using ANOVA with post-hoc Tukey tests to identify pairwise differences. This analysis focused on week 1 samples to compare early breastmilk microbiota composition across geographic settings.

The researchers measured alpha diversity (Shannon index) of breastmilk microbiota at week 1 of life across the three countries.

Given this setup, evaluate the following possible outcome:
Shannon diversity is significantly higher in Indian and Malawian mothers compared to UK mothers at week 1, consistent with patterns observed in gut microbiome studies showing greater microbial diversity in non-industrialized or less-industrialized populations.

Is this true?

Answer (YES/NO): YES